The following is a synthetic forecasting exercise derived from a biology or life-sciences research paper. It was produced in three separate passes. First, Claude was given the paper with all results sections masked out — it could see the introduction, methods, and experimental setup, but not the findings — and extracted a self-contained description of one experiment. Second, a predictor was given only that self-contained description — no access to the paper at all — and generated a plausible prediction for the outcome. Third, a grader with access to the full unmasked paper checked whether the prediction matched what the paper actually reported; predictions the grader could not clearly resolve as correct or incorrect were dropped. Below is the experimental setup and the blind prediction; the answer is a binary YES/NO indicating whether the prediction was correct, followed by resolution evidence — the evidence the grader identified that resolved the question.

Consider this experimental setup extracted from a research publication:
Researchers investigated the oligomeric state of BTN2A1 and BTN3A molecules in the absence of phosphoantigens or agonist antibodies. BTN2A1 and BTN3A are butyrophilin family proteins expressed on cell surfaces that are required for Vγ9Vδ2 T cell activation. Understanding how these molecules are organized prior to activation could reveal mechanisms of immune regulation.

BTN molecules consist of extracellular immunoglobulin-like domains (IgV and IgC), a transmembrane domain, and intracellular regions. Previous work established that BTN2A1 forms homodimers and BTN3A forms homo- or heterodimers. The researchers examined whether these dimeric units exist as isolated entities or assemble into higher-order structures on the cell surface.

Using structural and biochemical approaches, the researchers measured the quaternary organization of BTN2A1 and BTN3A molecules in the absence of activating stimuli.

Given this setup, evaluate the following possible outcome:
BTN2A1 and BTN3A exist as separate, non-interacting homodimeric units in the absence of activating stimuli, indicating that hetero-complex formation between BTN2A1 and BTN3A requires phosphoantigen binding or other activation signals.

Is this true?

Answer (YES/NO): NO